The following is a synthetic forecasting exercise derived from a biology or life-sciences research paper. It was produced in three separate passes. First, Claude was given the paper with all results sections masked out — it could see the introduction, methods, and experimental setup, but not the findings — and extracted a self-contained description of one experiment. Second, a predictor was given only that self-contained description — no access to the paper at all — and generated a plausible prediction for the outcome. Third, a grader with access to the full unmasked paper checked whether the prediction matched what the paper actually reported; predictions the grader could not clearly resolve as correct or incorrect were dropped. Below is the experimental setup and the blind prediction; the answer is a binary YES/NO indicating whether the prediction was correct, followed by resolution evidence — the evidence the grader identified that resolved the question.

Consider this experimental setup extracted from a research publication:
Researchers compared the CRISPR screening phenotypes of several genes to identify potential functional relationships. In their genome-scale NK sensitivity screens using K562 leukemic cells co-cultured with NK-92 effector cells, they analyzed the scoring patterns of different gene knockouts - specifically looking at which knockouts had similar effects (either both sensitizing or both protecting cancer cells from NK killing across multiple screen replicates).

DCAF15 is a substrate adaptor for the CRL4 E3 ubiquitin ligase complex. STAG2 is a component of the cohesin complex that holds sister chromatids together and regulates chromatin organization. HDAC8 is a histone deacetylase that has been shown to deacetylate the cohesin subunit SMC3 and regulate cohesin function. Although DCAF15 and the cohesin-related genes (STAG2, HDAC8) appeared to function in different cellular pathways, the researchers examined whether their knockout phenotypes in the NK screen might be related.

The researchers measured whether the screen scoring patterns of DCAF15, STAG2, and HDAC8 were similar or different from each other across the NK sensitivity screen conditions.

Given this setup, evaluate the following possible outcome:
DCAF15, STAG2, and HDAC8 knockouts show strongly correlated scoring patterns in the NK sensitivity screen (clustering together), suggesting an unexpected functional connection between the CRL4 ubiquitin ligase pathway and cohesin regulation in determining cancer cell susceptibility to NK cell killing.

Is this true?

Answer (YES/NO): YES